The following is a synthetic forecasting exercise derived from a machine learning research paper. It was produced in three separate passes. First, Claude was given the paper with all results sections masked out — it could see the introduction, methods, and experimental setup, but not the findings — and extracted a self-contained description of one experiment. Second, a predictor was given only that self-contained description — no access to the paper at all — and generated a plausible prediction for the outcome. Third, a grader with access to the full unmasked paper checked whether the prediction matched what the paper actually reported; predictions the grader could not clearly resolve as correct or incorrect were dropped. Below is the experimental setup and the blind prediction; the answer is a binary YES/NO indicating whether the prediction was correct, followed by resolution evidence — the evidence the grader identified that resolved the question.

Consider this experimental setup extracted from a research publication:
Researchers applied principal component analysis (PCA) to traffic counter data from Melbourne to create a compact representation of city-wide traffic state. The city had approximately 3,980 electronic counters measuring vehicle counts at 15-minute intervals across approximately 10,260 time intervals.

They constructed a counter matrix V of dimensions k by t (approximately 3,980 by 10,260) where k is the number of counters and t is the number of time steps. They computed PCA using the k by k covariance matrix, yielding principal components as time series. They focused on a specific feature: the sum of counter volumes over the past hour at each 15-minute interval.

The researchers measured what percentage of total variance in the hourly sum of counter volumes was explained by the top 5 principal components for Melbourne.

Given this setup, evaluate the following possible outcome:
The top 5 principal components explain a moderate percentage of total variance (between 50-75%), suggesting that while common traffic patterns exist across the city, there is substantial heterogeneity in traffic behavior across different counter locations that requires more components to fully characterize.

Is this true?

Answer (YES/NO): NO